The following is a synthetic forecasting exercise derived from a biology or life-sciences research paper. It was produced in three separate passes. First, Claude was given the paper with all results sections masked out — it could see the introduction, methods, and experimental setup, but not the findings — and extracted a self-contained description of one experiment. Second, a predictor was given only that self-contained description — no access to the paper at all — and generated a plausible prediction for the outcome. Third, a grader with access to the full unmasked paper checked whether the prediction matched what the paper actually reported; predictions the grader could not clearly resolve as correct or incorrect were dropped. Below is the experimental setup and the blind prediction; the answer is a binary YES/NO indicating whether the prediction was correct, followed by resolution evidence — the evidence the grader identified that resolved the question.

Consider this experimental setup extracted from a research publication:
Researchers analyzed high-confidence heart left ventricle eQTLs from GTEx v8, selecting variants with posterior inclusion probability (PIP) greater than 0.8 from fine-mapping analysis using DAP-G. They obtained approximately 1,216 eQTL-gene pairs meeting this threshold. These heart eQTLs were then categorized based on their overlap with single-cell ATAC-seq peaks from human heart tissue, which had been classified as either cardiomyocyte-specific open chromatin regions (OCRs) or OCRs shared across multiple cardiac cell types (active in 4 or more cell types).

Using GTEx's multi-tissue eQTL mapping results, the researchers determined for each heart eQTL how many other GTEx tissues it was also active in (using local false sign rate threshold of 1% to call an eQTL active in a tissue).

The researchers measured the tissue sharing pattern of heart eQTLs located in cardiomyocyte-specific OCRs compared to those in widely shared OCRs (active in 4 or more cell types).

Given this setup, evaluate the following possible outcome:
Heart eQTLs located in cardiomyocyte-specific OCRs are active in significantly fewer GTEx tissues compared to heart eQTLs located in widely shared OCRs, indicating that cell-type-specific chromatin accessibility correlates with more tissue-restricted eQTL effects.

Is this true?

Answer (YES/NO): YES